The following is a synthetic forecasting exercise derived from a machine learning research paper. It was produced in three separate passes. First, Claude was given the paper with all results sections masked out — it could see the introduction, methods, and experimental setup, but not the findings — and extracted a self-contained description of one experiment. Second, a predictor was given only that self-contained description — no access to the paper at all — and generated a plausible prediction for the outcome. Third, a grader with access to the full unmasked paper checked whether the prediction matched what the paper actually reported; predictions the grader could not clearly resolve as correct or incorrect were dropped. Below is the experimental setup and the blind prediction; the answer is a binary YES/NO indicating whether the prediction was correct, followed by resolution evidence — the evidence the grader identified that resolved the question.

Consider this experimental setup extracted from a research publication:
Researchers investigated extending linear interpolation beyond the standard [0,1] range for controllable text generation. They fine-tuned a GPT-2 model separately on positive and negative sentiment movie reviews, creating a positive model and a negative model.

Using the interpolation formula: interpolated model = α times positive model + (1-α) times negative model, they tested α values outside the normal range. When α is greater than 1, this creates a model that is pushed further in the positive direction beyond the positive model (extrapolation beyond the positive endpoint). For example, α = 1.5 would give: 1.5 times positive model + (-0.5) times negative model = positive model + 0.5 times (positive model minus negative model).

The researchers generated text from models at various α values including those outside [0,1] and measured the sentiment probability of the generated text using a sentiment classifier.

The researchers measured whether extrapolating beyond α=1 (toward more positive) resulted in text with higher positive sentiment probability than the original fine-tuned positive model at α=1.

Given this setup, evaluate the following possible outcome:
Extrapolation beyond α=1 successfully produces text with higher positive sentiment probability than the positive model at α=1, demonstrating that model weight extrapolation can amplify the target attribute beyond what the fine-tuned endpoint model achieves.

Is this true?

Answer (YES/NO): YES